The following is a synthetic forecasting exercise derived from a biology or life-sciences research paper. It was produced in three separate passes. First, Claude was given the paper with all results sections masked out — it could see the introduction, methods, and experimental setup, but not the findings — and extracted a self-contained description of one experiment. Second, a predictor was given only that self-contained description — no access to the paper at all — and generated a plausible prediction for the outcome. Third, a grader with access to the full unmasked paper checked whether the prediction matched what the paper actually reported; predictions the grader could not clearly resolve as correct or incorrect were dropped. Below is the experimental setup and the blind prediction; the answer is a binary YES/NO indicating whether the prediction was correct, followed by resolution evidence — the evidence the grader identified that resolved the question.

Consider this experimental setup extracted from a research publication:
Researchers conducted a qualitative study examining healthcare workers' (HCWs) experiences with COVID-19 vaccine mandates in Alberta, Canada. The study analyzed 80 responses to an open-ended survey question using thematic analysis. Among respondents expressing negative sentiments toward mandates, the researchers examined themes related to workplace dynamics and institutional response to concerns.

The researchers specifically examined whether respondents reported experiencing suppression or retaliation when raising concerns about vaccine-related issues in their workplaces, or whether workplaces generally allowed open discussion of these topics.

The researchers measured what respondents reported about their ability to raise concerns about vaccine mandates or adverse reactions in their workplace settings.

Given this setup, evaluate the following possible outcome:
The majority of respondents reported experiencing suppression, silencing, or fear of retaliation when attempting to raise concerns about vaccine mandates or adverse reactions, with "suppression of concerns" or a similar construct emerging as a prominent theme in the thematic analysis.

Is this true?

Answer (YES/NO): NO